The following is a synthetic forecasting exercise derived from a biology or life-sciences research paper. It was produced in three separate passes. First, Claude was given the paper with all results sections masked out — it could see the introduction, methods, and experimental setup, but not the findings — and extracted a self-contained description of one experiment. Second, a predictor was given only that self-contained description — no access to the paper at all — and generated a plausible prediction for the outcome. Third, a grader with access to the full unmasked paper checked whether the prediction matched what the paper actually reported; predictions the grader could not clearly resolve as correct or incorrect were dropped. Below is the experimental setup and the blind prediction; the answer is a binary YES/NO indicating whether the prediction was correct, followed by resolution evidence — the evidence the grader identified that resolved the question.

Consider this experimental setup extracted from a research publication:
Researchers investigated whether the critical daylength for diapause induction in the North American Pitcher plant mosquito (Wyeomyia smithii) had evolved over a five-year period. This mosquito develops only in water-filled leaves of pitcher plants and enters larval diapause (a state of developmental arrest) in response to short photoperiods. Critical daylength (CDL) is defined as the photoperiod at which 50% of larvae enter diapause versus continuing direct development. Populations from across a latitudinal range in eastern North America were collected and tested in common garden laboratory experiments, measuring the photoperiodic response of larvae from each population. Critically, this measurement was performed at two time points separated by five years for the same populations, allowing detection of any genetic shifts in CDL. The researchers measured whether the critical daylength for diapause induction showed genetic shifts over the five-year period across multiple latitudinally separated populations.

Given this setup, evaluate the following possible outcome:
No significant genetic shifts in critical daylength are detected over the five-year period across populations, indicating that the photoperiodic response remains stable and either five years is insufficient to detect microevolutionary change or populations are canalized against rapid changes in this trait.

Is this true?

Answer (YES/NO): NO